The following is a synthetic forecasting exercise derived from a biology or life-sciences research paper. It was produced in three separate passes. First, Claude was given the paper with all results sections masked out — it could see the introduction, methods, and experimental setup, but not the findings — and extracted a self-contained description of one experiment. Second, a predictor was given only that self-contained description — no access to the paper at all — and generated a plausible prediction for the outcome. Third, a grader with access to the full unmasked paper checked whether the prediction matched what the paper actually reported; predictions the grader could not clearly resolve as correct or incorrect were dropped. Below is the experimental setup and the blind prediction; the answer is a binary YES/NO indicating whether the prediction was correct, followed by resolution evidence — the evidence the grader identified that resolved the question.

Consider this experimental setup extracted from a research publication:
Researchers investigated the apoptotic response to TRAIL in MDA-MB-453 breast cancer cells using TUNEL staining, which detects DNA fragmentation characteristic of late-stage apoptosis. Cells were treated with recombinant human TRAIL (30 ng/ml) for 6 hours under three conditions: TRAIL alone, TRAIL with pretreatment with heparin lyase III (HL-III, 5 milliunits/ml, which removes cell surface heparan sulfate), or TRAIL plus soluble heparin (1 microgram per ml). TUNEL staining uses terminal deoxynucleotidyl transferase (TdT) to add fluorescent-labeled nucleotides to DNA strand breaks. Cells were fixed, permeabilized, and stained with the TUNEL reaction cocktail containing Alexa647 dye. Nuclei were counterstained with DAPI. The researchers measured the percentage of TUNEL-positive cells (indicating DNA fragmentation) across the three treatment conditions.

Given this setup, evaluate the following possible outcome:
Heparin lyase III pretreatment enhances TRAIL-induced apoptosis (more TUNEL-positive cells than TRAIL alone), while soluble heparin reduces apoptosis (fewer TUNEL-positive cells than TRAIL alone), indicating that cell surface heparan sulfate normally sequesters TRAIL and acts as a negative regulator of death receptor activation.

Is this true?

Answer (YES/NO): NO